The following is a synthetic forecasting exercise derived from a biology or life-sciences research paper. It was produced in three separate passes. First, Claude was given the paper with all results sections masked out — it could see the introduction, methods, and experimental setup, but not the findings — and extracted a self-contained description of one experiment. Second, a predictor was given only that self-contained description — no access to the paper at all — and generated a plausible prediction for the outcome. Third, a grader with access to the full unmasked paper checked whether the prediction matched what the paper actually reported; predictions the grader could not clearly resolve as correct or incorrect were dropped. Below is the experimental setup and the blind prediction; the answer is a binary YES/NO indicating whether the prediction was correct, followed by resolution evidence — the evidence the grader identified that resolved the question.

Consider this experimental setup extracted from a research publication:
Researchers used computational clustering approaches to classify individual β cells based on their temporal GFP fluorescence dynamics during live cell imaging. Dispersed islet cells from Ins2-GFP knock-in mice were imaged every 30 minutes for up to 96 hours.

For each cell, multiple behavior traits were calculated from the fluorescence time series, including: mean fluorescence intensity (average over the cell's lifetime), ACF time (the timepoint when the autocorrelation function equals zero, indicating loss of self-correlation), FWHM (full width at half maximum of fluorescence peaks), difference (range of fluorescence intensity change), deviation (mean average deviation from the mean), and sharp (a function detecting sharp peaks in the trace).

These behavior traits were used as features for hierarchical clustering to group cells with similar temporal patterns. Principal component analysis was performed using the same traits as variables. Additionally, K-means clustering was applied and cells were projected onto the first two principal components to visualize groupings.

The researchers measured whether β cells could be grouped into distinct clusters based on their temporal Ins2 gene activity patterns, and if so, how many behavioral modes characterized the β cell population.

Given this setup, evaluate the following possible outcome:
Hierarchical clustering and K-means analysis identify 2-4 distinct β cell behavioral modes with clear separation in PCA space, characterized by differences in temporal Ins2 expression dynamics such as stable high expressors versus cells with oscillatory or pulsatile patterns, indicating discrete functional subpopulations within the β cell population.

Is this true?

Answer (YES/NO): NO